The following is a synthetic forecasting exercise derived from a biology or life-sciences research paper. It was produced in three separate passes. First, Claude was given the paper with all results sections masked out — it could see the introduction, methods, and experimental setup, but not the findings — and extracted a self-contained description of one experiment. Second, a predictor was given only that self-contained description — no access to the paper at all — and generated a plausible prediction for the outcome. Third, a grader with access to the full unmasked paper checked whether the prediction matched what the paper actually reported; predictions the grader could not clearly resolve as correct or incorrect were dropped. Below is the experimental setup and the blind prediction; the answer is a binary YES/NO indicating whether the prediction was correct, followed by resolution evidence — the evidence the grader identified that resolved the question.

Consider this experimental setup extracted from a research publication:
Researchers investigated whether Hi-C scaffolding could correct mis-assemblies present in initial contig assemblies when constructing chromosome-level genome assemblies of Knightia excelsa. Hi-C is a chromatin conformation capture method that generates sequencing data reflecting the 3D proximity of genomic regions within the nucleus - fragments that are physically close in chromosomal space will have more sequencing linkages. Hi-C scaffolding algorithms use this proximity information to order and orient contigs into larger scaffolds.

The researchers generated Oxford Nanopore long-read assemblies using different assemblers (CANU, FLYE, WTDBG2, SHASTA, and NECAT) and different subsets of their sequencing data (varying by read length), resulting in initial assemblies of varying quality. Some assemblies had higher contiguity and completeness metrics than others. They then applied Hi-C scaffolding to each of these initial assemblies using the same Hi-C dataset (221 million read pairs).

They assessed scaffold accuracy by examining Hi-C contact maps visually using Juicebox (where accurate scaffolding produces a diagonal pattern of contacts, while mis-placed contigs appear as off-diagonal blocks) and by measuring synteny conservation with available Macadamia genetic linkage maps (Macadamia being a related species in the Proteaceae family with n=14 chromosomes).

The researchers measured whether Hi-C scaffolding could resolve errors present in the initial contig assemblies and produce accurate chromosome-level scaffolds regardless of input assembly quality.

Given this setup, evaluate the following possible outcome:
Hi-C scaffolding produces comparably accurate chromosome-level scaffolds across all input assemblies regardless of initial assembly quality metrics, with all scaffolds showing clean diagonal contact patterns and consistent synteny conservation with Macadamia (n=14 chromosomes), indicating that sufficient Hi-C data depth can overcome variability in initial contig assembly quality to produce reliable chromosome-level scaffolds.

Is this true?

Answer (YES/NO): NO